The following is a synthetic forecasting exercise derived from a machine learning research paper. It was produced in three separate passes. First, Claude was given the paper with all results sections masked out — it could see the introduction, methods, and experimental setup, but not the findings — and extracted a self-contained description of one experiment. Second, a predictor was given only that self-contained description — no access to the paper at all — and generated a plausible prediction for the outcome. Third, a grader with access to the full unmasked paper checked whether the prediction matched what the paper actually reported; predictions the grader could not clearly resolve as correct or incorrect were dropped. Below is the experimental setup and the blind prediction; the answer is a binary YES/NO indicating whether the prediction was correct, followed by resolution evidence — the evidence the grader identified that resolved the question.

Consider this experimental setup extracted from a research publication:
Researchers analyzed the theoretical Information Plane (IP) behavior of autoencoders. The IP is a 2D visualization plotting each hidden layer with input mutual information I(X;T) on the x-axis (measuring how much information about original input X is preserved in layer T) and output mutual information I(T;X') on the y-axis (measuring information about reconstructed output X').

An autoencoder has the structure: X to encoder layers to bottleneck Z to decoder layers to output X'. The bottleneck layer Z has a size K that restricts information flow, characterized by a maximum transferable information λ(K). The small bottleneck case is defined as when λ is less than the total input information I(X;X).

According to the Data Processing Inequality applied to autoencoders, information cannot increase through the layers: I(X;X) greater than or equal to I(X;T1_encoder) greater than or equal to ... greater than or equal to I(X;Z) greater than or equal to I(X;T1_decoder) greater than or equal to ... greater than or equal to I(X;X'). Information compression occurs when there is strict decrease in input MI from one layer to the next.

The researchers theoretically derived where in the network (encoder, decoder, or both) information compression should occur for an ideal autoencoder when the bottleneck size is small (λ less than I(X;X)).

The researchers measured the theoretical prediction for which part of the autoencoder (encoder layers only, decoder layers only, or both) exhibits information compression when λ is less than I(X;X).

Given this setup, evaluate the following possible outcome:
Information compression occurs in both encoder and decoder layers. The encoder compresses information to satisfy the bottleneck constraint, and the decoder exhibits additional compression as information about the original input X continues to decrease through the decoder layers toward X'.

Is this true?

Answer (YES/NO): NO